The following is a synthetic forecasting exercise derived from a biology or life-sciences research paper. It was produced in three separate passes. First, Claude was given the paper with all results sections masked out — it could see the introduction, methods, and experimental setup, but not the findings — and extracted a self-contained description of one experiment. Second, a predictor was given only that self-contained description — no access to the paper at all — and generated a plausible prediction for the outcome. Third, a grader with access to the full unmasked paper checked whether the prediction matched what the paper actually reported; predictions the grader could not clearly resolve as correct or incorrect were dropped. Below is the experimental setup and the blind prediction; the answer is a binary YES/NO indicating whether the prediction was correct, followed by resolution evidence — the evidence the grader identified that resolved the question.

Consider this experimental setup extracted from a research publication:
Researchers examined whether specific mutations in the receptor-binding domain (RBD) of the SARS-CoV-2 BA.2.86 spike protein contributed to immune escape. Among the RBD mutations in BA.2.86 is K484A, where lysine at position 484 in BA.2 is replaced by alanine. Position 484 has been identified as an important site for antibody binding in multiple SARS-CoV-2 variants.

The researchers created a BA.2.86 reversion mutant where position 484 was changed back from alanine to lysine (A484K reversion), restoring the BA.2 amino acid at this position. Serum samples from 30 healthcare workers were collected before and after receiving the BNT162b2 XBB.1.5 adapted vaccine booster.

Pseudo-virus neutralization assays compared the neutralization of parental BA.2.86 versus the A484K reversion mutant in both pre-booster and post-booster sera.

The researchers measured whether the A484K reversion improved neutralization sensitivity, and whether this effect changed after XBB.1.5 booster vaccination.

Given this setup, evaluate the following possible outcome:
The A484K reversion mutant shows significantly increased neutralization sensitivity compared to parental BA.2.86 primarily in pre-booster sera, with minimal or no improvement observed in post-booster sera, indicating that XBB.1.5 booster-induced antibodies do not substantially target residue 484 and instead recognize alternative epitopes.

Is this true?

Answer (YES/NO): NO